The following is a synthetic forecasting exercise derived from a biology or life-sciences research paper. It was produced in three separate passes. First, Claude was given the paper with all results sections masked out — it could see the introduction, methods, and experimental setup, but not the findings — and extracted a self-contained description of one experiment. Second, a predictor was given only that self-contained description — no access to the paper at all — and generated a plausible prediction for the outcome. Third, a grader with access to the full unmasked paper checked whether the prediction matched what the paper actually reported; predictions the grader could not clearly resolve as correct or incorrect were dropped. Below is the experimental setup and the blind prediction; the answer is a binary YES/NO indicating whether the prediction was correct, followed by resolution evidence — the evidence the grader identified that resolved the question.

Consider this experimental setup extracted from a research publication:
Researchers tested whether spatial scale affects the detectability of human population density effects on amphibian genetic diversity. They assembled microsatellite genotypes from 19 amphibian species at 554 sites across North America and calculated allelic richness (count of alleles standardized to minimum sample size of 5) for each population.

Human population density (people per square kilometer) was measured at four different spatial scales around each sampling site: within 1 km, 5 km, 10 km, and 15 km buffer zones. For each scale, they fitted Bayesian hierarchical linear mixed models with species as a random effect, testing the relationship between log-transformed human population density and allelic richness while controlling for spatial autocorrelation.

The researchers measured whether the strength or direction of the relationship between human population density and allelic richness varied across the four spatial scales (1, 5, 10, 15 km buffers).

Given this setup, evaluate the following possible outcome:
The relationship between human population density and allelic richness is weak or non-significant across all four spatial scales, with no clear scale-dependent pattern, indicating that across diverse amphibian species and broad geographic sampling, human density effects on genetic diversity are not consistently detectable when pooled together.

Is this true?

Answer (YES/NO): YES